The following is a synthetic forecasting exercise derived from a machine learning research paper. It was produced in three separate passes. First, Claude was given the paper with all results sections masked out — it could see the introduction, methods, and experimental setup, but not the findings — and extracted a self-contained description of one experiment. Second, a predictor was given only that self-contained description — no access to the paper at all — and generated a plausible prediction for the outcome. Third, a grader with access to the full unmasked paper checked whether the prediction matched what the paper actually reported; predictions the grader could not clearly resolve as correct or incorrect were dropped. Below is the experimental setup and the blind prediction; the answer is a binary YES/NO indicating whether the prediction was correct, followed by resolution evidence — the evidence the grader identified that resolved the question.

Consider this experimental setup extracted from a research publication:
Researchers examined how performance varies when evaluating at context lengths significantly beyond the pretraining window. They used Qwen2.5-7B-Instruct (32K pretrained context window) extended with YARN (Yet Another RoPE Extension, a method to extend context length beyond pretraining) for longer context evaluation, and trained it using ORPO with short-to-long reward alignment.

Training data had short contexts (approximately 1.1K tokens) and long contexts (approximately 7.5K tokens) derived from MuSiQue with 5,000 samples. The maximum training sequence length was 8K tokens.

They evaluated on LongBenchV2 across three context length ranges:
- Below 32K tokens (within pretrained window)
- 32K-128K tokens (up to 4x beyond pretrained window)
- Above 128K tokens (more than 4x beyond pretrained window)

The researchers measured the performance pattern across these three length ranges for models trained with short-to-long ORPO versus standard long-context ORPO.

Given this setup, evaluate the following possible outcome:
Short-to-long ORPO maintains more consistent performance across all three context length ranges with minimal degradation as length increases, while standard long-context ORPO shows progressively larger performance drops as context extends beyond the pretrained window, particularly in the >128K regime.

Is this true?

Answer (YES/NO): NO